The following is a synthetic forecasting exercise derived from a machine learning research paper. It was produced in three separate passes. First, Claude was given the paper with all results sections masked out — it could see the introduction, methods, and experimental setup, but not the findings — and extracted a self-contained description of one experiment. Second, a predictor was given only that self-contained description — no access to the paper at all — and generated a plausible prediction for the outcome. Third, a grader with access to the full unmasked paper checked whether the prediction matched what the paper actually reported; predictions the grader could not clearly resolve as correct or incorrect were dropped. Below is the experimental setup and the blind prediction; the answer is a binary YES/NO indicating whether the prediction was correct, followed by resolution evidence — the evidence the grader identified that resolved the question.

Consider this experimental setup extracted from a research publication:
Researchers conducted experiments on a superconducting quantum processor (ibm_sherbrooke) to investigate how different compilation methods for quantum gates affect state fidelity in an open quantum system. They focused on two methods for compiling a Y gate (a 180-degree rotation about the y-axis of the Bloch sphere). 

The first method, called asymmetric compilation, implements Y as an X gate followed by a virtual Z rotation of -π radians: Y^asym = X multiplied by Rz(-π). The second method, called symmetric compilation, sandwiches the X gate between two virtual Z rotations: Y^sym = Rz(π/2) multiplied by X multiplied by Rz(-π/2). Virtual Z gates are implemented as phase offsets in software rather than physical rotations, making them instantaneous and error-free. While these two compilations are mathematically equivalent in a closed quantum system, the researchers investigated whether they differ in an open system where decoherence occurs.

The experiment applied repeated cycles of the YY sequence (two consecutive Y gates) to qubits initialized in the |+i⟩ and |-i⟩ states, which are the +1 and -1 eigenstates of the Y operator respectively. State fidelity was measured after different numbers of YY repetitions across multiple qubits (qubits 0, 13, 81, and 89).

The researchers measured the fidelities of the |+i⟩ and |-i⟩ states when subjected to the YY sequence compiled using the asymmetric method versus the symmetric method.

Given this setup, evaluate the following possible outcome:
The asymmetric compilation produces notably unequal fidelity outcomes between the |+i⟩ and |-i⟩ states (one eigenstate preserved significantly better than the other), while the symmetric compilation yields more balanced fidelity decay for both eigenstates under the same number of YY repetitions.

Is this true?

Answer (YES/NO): YES